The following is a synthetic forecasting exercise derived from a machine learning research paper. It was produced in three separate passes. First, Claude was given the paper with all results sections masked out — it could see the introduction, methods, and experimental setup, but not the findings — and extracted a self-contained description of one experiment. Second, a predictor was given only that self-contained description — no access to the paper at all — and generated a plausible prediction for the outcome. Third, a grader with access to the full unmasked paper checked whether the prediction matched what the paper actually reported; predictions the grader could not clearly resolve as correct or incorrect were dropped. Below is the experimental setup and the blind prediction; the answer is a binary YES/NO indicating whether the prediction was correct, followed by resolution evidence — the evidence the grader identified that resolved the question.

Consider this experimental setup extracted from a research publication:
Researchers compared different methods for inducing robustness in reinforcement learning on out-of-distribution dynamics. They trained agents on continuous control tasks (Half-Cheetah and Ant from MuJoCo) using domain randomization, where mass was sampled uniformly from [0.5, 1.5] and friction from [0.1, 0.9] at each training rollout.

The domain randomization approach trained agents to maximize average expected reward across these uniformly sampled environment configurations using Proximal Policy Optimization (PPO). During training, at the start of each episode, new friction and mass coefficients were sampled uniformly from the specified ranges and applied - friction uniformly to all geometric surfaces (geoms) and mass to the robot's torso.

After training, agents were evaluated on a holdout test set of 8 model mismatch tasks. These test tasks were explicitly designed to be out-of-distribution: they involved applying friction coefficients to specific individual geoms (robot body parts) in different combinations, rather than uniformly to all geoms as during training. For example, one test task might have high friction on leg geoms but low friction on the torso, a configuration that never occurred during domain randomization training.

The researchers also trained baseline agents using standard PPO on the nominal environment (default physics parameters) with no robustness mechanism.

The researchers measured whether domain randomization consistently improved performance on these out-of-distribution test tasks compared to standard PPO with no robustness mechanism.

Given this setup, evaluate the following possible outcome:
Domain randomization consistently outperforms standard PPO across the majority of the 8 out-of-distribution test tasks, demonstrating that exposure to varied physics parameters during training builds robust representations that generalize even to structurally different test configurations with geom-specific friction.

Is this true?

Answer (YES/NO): NO